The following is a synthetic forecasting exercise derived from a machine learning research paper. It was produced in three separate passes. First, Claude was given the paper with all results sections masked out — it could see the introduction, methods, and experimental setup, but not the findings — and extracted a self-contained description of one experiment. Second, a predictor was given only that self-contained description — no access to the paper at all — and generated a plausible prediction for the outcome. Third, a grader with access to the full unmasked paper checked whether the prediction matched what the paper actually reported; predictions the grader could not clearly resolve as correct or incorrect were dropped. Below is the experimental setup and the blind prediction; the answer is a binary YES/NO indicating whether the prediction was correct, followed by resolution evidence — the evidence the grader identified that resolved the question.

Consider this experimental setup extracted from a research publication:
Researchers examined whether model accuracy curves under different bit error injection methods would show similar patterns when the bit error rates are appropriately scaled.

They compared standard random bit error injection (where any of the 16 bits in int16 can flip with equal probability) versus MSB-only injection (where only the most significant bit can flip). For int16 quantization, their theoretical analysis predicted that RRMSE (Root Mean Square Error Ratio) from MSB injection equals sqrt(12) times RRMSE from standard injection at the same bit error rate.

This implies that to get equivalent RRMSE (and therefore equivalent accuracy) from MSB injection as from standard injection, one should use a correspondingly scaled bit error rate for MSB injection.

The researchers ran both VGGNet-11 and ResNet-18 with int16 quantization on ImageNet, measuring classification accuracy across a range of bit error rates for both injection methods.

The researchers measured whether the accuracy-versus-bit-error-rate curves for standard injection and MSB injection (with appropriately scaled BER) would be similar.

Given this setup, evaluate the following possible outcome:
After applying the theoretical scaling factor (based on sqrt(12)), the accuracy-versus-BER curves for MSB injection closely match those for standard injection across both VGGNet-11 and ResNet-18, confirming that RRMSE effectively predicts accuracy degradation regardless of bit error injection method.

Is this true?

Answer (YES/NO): YES